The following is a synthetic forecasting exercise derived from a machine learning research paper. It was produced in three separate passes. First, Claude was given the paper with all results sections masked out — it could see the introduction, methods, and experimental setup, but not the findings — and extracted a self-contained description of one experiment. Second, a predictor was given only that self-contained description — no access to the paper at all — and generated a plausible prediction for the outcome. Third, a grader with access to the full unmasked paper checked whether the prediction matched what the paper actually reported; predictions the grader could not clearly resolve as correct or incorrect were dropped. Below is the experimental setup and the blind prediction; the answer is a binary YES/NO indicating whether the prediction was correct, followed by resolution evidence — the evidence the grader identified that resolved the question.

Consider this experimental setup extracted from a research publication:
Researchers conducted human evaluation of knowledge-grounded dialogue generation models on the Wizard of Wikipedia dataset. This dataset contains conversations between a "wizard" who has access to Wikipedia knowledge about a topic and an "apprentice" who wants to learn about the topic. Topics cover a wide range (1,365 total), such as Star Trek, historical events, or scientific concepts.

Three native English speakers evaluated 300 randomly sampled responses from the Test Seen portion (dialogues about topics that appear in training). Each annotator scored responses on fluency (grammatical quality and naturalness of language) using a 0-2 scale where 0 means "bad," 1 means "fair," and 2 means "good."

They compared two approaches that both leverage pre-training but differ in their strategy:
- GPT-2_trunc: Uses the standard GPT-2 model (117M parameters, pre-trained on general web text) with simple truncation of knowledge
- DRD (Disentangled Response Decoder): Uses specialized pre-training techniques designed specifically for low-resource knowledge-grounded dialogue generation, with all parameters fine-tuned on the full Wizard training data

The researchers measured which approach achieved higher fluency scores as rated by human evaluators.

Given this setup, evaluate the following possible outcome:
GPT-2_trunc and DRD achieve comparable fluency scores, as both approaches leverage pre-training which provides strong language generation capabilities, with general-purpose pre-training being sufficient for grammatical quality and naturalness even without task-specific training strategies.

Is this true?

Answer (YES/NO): YES